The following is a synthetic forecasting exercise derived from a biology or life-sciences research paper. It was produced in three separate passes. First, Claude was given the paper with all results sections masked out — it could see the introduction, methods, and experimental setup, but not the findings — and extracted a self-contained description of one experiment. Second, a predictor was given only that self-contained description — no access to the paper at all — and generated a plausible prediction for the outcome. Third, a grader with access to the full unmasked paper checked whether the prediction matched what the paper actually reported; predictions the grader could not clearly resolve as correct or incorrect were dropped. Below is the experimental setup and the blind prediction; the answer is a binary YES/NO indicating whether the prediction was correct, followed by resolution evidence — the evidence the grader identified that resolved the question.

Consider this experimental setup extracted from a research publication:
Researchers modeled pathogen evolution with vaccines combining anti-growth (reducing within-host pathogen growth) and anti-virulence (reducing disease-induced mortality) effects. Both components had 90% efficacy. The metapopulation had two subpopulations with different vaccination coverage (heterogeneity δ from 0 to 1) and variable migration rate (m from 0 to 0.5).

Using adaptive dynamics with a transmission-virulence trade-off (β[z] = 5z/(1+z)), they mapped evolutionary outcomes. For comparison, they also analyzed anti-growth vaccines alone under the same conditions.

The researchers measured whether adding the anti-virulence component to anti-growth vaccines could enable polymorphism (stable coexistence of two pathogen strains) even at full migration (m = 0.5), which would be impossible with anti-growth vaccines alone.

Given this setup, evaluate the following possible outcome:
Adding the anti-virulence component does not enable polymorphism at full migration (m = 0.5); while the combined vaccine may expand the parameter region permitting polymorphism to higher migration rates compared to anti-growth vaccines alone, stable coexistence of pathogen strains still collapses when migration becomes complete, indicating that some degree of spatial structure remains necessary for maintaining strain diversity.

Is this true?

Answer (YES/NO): NO